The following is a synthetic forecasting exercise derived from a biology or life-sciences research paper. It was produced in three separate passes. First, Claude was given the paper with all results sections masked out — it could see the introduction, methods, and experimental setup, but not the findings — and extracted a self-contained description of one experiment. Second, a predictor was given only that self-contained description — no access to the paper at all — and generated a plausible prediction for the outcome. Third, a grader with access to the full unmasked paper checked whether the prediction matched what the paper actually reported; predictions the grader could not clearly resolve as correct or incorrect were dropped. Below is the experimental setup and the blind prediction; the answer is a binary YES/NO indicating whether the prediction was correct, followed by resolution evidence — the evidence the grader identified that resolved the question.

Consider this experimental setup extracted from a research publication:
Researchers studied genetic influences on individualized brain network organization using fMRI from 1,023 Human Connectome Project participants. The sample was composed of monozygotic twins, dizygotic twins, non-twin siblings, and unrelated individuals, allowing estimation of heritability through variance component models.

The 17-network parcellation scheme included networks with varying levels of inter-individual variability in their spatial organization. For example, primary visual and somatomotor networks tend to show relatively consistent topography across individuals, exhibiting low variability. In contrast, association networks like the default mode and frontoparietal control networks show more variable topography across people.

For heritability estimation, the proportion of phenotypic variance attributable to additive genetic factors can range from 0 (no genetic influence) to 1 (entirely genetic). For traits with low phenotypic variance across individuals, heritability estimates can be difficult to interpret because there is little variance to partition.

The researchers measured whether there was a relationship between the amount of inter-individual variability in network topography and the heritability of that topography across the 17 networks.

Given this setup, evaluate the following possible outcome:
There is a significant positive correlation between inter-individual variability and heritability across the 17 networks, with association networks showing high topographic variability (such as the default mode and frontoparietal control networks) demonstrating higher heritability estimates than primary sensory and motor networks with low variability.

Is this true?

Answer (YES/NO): NO